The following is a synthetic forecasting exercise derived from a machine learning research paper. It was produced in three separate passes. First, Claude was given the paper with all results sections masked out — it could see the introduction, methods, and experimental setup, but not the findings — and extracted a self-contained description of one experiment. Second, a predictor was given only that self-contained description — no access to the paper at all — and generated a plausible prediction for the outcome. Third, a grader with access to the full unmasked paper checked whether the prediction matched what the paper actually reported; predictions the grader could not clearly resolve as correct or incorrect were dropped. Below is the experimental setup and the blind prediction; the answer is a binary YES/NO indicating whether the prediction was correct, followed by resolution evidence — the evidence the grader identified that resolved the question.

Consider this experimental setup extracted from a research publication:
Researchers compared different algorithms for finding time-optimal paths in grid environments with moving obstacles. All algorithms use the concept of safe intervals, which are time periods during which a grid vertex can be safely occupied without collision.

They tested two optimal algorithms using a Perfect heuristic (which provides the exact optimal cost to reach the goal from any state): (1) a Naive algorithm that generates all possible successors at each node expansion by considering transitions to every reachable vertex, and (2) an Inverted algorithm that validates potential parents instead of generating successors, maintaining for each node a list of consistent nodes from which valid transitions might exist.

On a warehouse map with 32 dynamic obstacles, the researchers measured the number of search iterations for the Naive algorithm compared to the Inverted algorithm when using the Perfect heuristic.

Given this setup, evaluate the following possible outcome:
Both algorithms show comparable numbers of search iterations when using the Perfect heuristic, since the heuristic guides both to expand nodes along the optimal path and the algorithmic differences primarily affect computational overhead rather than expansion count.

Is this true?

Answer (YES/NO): NO